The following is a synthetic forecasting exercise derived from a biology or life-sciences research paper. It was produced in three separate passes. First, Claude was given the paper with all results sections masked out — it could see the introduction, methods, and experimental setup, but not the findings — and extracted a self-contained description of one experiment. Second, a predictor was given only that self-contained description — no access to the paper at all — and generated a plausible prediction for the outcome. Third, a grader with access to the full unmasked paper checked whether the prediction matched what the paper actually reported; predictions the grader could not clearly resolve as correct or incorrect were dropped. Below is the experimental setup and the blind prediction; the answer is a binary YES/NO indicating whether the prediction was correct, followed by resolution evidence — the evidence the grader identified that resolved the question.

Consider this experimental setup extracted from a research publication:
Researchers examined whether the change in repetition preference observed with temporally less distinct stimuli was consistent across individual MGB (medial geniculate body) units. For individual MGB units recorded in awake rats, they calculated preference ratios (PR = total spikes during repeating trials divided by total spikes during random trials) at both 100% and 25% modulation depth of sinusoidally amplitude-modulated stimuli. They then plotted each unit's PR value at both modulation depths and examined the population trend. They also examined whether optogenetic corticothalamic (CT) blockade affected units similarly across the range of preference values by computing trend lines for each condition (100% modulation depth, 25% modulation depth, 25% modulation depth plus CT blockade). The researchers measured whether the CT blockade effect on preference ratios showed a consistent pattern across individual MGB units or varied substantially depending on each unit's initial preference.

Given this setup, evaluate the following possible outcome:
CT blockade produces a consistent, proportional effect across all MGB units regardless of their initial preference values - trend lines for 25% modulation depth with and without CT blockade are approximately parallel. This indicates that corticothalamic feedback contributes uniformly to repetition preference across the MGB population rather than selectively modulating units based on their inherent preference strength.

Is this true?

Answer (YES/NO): NO